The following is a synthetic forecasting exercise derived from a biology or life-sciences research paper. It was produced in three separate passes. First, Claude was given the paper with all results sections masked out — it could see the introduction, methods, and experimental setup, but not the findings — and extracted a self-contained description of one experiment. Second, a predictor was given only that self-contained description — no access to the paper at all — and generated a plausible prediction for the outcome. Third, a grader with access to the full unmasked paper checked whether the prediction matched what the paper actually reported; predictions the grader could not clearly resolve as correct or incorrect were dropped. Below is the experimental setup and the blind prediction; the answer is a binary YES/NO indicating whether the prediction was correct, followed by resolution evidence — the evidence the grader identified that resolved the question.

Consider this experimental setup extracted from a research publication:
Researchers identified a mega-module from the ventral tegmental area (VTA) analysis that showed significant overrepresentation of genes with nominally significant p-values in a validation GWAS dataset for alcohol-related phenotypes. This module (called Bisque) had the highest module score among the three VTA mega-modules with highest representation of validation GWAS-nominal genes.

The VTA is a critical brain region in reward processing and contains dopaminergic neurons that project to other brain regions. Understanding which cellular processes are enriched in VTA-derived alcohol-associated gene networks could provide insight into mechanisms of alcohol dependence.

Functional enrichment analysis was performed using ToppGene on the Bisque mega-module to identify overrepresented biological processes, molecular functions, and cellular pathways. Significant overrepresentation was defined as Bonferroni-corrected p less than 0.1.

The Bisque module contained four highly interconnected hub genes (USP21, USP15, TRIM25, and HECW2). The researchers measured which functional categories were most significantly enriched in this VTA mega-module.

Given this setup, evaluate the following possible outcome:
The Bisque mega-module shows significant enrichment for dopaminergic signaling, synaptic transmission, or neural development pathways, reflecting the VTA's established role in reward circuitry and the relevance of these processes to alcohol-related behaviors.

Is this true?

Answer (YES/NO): NO